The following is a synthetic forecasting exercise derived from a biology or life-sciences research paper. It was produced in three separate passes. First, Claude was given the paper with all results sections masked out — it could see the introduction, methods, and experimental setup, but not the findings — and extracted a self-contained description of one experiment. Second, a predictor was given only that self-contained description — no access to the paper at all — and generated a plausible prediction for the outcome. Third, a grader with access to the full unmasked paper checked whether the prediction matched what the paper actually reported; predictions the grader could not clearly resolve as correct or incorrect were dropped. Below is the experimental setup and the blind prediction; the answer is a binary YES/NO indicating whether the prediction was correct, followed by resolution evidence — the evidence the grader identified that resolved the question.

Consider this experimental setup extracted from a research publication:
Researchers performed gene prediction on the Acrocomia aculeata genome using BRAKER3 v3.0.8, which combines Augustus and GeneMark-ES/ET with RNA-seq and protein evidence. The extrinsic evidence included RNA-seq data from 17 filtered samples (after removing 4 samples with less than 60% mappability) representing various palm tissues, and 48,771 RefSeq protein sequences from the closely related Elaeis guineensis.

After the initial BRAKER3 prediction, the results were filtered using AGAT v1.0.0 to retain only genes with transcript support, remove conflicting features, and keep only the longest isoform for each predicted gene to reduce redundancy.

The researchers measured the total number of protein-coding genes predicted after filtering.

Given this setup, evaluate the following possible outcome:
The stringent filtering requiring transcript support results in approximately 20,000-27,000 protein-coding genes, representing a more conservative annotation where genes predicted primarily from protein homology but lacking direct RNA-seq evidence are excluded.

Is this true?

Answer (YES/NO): NO